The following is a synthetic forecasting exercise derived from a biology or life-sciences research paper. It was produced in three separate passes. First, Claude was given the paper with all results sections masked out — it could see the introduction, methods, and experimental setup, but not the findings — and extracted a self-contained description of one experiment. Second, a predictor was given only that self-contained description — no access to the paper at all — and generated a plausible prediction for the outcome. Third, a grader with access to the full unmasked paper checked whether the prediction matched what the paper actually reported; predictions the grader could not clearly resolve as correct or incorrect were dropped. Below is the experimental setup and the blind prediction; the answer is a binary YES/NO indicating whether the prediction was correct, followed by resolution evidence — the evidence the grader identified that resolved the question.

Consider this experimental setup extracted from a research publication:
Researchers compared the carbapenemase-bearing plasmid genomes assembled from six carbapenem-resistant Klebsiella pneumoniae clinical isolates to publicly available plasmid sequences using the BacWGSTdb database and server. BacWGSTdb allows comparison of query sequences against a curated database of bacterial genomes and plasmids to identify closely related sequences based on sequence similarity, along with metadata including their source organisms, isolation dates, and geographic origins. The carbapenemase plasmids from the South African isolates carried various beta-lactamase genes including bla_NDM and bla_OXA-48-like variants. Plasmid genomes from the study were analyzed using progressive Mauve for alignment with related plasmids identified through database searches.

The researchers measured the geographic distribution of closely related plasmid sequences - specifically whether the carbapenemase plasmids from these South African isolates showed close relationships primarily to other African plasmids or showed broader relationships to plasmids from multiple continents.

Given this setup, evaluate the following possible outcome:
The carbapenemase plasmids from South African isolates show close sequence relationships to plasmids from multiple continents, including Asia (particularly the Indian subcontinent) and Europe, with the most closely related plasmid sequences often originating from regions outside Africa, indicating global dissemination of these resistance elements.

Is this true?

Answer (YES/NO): YES